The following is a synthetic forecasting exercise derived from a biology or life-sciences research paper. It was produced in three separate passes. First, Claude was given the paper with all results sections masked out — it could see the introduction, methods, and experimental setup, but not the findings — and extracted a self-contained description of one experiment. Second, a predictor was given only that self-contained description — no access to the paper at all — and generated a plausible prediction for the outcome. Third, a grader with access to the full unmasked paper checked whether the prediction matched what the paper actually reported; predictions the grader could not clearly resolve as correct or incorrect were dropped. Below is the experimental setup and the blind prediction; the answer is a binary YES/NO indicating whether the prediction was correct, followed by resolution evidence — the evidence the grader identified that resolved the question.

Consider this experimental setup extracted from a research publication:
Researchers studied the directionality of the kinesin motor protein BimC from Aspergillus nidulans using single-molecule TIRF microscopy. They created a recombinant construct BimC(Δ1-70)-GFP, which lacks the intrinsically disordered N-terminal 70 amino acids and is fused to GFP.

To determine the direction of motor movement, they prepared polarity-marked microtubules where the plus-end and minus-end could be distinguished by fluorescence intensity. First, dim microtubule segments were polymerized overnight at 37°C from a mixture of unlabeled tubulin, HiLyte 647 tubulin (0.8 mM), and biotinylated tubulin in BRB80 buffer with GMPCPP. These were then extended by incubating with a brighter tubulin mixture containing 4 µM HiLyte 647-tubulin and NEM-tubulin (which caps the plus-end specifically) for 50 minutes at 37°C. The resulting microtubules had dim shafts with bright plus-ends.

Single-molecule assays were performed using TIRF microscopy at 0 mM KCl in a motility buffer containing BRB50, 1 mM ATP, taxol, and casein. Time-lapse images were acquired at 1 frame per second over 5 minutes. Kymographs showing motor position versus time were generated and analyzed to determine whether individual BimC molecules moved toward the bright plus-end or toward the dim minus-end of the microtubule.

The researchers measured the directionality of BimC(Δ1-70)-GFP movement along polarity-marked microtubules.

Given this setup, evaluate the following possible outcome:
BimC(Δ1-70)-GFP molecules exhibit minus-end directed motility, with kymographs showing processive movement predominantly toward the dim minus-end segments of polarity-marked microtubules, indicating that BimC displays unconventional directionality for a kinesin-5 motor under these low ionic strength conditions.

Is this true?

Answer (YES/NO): YES